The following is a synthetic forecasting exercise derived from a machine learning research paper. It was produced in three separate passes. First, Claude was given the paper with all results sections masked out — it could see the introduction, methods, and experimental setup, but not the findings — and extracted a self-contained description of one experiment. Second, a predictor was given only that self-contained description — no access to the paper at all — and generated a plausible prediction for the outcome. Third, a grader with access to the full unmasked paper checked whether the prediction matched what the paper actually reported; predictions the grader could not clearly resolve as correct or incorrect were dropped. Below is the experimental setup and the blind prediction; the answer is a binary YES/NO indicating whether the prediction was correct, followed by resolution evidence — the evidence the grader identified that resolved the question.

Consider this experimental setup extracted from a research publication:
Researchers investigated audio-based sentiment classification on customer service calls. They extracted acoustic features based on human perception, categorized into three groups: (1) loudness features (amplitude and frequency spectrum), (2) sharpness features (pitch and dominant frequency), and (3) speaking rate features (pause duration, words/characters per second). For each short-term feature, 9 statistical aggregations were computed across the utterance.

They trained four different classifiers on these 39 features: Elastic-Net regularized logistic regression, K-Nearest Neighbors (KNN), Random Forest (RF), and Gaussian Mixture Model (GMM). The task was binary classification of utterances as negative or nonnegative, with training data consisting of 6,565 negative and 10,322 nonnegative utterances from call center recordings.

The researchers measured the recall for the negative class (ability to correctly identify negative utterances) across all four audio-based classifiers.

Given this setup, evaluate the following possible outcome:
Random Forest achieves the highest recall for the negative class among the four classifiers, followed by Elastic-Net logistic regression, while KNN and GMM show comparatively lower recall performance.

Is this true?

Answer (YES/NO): NO